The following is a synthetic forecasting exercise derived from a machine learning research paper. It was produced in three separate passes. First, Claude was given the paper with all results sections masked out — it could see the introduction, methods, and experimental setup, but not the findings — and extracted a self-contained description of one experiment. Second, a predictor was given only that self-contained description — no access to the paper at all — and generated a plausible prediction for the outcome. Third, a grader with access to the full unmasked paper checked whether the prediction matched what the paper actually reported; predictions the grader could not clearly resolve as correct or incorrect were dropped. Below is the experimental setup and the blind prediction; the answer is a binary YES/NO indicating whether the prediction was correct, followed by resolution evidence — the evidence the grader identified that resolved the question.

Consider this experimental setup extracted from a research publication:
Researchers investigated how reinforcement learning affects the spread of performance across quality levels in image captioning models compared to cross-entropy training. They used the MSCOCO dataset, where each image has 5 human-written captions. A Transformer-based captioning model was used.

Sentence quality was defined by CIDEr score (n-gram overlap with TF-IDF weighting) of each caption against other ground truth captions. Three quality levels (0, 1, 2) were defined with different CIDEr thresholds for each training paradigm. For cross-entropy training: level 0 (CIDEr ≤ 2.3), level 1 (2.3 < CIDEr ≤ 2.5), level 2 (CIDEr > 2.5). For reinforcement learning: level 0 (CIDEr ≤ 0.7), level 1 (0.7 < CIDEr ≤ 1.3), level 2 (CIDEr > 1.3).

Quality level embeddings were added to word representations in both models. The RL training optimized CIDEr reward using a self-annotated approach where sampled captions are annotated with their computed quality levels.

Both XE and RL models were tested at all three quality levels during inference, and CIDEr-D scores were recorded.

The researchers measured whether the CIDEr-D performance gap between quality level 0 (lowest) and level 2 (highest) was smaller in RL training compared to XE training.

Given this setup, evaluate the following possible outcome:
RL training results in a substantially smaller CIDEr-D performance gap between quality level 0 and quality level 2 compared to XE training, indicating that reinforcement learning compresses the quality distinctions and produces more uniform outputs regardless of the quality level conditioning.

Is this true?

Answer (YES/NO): YES